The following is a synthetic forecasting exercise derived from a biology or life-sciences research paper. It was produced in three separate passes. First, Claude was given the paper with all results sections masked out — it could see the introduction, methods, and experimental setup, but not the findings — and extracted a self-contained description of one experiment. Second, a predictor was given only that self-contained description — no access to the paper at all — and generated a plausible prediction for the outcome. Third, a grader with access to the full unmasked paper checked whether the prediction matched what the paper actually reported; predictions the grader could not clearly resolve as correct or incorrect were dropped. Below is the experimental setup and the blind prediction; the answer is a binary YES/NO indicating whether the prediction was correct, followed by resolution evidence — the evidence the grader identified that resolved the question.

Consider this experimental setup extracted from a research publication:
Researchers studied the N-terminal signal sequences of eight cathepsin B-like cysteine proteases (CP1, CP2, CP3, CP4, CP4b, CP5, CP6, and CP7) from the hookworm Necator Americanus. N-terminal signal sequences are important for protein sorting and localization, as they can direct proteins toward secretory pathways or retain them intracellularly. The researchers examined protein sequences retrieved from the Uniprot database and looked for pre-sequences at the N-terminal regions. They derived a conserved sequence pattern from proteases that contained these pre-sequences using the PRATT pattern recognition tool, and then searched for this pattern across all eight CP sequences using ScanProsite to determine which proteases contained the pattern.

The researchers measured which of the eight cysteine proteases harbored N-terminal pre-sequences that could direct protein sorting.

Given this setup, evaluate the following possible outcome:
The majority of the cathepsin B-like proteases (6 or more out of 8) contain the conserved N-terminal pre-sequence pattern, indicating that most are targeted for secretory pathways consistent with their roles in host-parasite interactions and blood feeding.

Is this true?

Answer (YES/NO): YES